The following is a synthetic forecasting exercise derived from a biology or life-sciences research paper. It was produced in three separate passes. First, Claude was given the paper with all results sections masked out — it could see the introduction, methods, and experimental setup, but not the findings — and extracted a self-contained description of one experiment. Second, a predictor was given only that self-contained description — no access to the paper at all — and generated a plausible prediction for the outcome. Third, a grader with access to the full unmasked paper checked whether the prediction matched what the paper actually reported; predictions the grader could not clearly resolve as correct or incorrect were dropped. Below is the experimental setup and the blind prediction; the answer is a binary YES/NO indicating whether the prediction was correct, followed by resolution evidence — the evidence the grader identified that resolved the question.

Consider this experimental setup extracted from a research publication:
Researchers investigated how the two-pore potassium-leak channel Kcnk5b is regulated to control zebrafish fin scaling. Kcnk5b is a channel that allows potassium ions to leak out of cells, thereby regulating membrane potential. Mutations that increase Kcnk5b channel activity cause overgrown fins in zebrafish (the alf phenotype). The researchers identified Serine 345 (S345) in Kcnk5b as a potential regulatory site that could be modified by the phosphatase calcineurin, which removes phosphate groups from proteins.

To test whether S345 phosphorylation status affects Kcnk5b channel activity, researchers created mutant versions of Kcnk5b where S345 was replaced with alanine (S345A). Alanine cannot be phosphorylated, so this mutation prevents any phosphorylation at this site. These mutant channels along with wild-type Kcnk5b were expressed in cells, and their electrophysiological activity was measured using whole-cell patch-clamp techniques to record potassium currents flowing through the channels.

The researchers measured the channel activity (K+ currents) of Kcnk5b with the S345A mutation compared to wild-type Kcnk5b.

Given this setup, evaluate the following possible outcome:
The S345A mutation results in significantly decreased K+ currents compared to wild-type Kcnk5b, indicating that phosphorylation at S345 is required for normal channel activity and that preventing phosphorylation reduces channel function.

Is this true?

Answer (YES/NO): YES